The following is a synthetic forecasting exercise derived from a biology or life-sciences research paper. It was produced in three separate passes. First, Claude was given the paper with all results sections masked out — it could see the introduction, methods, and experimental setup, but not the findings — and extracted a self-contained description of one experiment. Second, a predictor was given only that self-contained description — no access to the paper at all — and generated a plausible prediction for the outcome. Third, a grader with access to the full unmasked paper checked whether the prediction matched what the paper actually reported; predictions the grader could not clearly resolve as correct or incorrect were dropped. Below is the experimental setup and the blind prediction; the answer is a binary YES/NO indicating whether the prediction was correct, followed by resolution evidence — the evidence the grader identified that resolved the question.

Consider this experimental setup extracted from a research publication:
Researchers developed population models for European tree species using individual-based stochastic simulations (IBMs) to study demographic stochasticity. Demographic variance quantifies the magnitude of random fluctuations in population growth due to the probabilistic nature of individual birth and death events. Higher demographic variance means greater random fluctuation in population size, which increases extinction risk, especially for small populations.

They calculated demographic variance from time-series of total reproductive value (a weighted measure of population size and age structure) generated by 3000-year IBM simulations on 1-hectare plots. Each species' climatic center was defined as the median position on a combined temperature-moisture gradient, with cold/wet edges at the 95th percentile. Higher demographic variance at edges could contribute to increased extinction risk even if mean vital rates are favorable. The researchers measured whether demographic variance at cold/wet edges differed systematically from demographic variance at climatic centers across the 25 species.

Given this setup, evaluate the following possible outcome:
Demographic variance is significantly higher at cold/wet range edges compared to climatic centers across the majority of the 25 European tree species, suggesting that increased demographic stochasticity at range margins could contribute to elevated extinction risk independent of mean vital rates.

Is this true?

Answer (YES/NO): NO